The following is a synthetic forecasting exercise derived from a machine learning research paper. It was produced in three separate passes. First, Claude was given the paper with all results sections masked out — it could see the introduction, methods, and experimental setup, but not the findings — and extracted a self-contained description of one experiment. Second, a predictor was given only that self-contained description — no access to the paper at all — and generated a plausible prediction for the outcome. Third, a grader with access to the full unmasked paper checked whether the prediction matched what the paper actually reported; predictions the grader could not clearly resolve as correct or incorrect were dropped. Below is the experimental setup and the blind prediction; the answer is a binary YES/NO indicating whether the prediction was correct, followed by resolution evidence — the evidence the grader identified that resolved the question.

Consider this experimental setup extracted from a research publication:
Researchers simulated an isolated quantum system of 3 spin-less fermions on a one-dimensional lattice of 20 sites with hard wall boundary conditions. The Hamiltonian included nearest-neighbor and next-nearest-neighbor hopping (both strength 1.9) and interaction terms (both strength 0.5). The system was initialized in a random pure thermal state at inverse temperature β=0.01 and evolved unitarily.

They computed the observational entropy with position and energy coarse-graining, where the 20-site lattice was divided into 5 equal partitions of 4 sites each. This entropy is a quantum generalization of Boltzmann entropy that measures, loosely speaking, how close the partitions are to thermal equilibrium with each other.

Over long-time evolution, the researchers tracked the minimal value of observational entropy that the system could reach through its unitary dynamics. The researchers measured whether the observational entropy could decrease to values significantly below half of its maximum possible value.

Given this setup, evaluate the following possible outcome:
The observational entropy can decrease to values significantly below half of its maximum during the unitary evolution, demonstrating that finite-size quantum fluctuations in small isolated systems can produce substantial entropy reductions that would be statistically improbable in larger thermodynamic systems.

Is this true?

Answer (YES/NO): NO